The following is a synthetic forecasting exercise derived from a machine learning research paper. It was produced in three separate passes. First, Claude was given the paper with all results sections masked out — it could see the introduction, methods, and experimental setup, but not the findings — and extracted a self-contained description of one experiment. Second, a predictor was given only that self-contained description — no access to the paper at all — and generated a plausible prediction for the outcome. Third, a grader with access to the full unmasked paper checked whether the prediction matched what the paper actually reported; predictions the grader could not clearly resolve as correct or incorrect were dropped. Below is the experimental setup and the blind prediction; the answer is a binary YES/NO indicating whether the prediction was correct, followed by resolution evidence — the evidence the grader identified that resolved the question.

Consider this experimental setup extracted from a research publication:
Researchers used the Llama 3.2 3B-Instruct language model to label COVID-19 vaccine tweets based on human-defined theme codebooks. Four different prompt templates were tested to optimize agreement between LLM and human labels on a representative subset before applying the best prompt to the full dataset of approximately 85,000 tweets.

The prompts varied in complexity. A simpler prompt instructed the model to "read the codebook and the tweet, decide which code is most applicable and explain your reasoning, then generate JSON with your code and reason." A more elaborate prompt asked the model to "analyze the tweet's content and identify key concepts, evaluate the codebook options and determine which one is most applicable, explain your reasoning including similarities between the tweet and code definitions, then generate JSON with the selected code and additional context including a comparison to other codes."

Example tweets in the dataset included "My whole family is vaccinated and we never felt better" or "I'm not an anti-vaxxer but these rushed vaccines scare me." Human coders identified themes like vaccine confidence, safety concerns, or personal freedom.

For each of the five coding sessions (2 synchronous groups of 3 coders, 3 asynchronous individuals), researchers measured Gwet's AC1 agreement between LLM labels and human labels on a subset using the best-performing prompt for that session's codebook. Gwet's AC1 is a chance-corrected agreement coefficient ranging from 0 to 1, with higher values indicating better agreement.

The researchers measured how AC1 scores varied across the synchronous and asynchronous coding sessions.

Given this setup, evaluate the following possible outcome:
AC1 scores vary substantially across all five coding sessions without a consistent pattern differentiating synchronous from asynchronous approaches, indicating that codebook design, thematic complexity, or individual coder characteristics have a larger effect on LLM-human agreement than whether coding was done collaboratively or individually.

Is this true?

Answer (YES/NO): NO